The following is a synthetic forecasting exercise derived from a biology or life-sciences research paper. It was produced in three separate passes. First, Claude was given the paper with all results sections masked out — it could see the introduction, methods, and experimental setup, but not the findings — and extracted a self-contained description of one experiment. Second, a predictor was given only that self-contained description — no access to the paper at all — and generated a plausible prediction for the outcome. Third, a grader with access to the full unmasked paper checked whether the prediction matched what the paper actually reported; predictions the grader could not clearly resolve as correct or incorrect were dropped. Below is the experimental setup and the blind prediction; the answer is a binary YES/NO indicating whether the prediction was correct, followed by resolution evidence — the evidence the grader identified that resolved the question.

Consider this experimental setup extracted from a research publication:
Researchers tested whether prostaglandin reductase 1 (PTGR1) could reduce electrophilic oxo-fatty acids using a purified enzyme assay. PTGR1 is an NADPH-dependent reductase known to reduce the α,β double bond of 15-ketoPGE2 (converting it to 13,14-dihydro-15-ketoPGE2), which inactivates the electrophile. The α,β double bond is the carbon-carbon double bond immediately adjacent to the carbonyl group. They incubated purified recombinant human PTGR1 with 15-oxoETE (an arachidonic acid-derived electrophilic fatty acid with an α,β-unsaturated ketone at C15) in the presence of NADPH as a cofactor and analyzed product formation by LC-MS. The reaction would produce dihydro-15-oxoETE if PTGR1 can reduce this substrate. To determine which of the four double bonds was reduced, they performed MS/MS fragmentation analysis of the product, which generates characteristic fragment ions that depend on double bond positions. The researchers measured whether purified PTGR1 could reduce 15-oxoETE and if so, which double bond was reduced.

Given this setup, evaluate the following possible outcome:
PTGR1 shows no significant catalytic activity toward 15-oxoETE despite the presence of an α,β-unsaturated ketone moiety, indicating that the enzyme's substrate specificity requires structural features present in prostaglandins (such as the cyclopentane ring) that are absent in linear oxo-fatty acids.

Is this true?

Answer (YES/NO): NO